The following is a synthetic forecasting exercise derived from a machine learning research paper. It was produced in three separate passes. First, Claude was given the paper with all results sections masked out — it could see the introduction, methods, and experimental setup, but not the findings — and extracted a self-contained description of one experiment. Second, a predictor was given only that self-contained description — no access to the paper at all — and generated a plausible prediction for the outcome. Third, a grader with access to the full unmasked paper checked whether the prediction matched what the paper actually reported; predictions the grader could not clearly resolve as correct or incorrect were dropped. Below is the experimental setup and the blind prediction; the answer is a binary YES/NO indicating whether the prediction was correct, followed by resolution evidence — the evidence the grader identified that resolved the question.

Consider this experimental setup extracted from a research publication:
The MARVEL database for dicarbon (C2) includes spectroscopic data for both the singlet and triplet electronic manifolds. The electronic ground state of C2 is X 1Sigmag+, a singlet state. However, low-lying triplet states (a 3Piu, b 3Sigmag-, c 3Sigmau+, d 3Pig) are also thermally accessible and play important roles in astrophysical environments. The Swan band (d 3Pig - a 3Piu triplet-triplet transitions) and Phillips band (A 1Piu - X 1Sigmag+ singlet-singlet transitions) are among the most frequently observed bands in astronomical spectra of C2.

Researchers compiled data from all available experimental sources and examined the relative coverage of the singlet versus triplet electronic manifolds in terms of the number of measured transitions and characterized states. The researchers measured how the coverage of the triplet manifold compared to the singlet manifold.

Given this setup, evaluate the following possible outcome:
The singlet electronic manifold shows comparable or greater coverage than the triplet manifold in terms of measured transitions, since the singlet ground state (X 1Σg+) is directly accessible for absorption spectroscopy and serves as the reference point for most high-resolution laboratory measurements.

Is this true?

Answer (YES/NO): NO